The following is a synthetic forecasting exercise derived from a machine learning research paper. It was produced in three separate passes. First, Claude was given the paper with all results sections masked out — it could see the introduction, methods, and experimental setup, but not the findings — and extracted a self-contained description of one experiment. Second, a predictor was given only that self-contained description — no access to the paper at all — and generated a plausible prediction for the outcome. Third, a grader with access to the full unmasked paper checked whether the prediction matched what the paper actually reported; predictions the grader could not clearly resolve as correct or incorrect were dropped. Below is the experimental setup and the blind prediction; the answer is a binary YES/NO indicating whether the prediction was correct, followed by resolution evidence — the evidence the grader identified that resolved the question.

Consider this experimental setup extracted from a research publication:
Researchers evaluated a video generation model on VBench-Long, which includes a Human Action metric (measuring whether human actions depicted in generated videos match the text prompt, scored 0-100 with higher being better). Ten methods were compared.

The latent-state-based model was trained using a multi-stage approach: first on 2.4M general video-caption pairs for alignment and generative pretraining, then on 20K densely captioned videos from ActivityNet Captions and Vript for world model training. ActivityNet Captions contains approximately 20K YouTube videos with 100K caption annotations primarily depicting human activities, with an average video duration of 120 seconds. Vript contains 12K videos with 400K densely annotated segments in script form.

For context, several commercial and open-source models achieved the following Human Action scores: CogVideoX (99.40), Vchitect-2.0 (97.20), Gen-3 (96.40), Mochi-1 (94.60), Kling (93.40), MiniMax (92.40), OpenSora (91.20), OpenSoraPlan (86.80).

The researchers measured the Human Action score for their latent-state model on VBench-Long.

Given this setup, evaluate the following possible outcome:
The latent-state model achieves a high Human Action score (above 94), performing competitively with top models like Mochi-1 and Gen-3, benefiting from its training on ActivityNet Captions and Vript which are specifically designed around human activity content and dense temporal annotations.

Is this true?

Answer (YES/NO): NO